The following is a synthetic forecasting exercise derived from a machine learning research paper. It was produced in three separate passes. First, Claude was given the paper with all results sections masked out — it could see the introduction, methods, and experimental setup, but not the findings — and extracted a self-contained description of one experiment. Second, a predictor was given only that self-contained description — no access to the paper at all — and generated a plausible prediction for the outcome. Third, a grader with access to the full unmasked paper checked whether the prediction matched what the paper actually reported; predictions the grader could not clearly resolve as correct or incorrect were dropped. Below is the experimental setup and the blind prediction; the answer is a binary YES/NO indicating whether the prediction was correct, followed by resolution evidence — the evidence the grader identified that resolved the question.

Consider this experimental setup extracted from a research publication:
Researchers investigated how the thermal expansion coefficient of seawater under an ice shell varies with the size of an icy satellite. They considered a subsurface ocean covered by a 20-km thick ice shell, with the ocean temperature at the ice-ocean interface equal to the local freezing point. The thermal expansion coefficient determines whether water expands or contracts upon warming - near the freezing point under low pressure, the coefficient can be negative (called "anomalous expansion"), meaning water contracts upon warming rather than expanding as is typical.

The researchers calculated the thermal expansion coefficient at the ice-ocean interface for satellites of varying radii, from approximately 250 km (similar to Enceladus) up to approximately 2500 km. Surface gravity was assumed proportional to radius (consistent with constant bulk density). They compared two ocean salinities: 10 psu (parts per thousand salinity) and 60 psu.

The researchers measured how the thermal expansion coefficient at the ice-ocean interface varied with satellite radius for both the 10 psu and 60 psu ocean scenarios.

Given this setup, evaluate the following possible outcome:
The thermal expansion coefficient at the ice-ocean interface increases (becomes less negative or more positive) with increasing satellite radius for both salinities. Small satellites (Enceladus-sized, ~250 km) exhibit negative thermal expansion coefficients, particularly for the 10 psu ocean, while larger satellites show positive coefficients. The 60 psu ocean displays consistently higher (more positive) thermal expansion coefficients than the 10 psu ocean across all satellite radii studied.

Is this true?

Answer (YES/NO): NO